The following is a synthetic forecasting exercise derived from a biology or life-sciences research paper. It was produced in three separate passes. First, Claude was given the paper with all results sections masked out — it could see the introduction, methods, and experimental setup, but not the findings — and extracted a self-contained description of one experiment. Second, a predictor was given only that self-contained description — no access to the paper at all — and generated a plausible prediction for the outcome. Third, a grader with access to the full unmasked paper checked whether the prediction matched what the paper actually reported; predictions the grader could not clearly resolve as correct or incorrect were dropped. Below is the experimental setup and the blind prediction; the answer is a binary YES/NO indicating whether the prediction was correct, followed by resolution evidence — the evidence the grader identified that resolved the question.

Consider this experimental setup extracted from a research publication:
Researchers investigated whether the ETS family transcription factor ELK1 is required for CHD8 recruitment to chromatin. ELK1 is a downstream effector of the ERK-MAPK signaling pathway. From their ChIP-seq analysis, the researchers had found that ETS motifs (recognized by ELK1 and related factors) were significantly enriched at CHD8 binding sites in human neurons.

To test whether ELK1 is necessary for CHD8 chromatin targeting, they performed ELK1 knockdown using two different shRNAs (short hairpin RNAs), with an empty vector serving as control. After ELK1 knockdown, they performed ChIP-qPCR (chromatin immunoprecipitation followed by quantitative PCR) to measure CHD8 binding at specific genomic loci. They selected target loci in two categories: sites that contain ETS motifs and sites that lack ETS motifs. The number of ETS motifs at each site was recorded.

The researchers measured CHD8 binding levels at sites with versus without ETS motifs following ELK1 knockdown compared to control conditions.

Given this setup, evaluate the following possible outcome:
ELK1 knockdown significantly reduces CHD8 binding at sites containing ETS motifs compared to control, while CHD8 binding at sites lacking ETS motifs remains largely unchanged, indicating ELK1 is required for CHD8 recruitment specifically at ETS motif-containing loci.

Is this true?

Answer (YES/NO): YES